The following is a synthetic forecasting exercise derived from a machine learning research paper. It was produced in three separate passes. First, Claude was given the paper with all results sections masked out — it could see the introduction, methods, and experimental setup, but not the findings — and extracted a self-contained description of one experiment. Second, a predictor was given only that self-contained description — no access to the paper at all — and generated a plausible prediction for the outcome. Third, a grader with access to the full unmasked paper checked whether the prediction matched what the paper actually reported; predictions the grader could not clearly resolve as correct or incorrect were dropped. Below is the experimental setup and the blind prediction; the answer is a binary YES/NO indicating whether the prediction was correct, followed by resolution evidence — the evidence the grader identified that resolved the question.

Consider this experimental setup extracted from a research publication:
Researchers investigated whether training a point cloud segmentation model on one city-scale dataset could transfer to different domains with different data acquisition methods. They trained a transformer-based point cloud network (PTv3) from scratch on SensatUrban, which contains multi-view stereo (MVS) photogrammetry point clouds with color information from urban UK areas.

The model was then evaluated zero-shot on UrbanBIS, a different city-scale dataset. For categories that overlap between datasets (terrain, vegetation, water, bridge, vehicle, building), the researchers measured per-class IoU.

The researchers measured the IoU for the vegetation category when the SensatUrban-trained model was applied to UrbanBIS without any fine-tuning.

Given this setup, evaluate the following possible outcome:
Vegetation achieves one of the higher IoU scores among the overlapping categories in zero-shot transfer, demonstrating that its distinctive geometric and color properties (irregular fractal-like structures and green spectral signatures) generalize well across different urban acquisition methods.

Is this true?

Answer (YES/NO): YES